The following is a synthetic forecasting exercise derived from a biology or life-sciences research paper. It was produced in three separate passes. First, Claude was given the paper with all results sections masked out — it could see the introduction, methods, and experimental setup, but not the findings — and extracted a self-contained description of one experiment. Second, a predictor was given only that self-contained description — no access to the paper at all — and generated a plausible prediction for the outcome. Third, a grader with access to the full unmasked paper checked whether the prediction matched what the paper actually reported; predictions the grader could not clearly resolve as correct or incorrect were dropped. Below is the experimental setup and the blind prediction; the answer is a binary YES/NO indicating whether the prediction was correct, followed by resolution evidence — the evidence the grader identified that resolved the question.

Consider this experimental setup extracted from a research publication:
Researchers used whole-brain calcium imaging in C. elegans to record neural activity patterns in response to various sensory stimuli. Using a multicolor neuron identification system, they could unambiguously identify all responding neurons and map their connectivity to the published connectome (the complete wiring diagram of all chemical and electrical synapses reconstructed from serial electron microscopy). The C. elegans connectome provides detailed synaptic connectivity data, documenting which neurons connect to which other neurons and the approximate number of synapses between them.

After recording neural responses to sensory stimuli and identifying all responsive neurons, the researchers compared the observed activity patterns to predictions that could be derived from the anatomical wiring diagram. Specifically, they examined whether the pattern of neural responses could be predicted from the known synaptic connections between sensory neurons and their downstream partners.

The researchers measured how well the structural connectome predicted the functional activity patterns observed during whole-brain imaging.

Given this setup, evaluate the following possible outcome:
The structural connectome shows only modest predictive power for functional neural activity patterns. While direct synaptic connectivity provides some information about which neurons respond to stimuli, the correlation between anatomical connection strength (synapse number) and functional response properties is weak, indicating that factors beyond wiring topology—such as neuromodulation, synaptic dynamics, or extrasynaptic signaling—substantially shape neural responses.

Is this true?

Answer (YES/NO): NO